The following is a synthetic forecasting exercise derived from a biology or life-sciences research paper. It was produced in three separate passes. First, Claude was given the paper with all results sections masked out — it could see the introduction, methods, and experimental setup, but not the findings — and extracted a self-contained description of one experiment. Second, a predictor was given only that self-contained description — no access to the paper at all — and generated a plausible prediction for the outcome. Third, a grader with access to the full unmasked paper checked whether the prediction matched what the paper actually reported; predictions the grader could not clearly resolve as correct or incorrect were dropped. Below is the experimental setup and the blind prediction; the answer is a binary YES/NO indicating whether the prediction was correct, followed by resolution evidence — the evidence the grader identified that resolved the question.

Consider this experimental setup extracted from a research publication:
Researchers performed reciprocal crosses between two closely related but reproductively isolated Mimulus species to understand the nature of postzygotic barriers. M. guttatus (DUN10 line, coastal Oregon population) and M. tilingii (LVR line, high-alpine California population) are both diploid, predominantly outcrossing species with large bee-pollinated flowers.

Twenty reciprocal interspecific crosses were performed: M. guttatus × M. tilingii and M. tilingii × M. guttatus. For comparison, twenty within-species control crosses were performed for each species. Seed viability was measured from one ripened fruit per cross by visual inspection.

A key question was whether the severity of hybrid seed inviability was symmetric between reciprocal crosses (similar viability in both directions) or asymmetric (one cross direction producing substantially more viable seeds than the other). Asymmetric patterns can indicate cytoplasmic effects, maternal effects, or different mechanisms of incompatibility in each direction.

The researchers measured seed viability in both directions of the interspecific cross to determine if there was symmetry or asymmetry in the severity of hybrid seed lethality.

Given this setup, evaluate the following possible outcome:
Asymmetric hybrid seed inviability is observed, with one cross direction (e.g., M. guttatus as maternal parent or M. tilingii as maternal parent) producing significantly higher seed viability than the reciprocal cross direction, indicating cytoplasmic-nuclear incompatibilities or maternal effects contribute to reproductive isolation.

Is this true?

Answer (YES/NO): NO